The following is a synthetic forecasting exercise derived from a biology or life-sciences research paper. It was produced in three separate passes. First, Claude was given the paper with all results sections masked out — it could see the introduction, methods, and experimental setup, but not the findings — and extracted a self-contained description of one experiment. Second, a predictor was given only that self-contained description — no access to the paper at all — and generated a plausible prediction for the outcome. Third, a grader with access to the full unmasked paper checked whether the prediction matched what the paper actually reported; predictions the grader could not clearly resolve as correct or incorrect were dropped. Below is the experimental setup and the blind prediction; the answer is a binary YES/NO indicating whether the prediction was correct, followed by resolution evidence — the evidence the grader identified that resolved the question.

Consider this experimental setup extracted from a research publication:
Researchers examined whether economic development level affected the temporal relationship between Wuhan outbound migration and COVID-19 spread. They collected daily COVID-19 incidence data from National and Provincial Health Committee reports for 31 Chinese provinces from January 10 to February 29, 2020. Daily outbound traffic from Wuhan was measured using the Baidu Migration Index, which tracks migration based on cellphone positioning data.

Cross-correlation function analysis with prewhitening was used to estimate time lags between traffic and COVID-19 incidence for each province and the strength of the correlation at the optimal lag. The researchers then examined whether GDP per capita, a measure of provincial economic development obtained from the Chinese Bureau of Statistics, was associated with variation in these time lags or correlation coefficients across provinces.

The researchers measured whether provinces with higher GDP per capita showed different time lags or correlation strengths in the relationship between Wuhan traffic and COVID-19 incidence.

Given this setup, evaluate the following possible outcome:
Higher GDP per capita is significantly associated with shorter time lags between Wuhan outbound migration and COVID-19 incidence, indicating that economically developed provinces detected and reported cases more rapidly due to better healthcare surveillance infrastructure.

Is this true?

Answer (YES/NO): NO